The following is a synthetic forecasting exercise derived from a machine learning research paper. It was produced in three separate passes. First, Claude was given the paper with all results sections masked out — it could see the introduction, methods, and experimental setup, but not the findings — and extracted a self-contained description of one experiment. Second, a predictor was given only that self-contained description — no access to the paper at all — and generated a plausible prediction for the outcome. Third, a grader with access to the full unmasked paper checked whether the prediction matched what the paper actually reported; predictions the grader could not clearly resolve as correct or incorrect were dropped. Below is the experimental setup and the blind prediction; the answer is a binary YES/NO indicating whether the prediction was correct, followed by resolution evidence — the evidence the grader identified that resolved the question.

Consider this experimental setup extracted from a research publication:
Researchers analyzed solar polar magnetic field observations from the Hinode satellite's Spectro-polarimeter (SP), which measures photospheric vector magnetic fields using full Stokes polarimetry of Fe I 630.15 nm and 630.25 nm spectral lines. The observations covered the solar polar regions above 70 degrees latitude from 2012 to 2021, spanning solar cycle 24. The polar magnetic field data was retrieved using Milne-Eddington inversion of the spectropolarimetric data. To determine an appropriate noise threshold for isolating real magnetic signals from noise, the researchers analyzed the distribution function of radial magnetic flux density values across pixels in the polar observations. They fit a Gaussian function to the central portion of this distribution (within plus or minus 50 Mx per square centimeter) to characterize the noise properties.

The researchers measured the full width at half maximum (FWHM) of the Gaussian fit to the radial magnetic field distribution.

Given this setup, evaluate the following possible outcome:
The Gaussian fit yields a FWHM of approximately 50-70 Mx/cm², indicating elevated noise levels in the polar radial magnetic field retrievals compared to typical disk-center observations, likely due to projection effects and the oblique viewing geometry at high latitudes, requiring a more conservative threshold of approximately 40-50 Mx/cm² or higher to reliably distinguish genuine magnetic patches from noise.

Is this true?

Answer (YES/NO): NO